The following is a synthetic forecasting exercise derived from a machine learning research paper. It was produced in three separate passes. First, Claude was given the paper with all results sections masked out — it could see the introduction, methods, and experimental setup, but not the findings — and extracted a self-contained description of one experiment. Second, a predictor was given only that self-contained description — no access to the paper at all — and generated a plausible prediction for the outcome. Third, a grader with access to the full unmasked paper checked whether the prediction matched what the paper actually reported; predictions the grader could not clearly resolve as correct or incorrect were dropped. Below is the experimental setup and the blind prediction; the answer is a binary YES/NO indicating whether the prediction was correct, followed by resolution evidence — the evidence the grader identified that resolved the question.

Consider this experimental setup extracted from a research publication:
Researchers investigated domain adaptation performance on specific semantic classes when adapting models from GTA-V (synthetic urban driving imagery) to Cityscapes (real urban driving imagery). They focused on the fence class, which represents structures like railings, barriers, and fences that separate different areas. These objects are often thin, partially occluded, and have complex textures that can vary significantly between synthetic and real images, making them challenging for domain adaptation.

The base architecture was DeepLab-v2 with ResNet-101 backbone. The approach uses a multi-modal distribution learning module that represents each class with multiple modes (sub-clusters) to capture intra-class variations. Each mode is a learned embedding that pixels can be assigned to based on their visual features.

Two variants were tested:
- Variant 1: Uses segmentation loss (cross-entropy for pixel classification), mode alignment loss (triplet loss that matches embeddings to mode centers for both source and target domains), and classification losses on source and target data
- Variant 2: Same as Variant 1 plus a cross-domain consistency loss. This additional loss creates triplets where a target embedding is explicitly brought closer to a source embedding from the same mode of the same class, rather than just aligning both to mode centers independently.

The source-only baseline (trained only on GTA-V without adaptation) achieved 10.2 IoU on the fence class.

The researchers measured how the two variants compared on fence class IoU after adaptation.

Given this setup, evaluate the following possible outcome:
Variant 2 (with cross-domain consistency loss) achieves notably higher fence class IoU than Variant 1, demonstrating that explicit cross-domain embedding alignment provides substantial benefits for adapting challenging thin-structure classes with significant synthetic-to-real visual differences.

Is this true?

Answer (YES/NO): YES